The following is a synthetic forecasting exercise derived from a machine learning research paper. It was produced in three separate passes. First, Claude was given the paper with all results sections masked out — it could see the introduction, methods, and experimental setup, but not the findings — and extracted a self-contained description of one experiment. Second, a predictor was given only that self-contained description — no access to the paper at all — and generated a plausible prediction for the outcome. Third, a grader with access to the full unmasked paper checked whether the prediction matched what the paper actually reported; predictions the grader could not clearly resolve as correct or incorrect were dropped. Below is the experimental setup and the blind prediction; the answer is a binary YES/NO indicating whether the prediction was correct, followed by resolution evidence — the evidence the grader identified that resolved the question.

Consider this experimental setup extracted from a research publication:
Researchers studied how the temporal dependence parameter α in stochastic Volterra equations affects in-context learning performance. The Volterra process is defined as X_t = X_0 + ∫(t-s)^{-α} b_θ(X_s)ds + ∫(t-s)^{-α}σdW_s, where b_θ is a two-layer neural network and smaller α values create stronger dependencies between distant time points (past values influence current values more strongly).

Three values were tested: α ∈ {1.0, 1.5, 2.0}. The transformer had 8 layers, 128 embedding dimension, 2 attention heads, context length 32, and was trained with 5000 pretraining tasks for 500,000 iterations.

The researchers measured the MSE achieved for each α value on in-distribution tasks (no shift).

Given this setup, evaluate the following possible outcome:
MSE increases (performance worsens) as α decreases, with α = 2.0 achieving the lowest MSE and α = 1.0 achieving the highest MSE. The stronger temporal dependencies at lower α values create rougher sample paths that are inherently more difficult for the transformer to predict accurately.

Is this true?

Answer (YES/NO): YES